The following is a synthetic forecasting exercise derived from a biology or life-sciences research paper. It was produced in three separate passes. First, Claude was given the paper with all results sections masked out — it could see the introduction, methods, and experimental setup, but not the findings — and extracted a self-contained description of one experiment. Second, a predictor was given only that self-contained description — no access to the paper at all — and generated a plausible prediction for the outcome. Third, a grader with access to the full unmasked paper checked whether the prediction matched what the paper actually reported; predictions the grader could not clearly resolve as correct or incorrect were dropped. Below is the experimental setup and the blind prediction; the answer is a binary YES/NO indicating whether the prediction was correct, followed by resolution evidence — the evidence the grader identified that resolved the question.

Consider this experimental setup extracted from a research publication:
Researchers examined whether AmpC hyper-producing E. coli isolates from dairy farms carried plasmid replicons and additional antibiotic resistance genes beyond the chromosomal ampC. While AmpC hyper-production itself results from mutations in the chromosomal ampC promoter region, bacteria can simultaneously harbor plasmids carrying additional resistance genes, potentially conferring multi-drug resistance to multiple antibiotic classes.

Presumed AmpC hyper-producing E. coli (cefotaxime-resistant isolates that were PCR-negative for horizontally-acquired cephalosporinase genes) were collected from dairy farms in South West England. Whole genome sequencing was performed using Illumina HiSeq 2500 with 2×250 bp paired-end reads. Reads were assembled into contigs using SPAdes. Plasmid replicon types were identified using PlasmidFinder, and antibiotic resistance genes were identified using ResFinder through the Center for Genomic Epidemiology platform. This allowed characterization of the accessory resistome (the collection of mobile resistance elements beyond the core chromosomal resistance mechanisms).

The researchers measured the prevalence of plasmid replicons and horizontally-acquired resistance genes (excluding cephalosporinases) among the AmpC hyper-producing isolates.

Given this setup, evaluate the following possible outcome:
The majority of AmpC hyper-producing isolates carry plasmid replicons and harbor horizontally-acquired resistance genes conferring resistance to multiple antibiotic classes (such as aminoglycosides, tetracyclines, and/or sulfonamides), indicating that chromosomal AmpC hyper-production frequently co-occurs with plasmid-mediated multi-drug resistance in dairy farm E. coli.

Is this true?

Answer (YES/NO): NO